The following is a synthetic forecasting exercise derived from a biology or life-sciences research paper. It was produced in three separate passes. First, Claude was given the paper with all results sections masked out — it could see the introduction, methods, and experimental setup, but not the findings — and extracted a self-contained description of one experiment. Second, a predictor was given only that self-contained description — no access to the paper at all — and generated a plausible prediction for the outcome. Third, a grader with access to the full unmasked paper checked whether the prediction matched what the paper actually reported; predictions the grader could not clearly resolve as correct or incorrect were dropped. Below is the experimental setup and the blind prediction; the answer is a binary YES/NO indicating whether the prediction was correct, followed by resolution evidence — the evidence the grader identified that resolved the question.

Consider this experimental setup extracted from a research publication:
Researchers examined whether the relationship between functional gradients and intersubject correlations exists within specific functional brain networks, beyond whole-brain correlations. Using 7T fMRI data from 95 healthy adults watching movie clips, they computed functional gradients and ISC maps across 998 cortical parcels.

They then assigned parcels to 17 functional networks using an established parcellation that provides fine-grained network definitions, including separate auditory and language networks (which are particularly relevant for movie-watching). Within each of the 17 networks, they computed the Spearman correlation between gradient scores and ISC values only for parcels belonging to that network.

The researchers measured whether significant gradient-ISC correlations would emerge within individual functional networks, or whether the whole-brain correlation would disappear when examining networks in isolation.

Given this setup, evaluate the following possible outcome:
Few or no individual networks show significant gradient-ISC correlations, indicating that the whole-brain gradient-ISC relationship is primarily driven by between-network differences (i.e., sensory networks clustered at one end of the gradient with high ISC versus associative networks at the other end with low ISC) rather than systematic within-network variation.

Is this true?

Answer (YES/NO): NO